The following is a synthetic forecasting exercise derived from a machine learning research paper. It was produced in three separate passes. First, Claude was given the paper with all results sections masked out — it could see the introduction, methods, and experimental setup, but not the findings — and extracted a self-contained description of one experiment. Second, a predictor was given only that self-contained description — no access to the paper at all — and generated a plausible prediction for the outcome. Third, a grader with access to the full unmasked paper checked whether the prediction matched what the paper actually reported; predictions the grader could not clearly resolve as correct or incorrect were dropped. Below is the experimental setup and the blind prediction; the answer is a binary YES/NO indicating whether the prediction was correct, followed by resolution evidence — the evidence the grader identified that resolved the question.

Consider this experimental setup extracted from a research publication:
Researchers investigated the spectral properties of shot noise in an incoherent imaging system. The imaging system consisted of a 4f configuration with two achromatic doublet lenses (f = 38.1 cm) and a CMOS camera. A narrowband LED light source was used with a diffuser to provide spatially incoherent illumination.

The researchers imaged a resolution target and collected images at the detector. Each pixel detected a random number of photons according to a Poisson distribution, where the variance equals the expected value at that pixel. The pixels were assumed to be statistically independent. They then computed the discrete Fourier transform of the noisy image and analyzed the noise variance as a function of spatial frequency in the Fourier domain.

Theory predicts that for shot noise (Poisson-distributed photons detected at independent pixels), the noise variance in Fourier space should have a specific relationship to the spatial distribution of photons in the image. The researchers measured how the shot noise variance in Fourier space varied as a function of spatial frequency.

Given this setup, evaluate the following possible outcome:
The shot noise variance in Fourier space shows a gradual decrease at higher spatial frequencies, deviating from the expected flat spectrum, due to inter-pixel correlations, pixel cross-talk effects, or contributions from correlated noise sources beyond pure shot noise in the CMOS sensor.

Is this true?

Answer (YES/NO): NO